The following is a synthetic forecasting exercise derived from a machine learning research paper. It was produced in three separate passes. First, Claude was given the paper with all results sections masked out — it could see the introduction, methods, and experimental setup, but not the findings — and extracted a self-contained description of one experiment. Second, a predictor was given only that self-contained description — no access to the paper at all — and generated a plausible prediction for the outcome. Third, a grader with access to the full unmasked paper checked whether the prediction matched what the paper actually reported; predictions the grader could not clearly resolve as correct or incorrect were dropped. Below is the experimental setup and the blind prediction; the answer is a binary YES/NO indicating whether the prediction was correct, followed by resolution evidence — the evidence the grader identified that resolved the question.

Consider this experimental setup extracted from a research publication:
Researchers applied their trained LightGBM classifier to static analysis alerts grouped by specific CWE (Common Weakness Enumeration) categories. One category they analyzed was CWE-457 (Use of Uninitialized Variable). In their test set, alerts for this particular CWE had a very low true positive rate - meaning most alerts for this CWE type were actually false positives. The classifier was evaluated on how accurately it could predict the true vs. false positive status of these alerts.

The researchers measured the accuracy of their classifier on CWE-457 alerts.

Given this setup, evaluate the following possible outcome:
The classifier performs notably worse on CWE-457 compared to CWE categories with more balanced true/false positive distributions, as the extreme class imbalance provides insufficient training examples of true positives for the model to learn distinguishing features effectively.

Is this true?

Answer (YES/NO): NO